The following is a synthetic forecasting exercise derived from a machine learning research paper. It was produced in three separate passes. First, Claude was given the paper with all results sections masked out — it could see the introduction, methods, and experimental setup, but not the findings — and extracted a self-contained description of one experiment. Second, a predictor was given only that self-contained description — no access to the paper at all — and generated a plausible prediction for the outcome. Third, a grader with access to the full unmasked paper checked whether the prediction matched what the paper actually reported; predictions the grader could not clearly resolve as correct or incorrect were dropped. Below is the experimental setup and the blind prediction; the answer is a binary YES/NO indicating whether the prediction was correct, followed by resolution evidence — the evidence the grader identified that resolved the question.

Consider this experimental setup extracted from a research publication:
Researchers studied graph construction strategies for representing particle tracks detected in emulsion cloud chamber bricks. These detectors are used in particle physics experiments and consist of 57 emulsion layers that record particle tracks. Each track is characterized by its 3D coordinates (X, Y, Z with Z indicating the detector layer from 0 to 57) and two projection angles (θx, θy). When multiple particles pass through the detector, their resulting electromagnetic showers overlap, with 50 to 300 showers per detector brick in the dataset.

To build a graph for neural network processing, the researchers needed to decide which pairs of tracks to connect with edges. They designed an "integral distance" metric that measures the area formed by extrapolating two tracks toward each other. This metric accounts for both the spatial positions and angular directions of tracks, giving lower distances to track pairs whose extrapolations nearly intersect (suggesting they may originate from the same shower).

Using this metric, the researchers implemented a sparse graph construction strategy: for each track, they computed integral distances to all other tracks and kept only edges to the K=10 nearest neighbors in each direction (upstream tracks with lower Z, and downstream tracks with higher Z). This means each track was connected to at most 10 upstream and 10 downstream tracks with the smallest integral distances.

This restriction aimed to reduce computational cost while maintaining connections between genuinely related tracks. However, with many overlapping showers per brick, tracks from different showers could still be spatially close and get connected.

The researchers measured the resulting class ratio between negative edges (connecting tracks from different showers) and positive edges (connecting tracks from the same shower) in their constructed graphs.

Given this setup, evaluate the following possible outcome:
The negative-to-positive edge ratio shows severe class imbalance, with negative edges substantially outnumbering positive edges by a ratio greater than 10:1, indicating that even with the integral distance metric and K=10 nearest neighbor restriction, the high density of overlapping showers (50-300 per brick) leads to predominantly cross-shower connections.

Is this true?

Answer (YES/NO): NO